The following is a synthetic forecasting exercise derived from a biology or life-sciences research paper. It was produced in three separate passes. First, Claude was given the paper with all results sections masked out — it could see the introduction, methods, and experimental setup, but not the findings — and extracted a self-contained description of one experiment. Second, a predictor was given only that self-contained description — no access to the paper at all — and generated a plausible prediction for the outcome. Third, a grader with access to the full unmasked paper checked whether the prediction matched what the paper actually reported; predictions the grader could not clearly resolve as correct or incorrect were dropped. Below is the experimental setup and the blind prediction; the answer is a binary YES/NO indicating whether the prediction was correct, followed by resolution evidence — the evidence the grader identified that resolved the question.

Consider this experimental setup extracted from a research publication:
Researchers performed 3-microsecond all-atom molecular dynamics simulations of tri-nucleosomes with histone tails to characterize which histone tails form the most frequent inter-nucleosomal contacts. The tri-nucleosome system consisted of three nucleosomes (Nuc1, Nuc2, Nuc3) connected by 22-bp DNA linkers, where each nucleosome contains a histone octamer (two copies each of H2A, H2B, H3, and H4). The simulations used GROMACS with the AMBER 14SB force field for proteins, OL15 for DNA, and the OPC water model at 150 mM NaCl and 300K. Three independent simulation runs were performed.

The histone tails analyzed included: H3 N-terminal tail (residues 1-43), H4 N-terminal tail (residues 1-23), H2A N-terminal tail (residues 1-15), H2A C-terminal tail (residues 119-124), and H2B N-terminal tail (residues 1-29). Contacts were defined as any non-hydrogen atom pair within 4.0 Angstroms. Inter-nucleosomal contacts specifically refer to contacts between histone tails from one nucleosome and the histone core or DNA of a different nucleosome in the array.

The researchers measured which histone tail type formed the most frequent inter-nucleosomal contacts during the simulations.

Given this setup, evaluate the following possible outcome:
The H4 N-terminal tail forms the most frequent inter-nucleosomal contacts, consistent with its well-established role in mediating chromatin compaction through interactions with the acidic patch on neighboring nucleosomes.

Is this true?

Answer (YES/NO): NO